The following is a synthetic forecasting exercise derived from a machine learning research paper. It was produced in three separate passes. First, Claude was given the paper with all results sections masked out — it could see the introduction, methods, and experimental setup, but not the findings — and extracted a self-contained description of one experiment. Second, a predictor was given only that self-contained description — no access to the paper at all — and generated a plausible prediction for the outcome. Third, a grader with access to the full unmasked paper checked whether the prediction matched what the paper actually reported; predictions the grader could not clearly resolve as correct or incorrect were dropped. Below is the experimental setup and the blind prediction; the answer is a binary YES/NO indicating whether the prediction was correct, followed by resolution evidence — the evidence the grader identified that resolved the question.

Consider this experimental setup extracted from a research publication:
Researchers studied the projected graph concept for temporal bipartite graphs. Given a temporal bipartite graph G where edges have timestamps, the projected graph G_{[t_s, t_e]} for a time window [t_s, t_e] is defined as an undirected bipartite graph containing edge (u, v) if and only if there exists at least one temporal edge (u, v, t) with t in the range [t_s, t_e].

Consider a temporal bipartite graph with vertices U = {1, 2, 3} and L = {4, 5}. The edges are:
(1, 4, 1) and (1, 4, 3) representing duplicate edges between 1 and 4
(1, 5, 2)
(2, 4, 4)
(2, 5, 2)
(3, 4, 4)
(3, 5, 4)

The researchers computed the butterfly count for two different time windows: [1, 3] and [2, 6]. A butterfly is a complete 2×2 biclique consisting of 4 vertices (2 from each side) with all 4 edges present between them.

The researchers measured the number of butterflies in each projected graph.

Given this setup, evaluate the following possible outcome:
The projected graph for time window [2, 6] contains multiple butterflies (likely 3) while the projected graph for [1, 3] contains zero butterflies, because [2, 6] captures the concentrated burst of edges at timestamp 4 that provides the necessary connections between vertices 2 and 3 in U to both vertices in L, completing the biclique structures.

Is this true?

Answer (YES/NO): NO